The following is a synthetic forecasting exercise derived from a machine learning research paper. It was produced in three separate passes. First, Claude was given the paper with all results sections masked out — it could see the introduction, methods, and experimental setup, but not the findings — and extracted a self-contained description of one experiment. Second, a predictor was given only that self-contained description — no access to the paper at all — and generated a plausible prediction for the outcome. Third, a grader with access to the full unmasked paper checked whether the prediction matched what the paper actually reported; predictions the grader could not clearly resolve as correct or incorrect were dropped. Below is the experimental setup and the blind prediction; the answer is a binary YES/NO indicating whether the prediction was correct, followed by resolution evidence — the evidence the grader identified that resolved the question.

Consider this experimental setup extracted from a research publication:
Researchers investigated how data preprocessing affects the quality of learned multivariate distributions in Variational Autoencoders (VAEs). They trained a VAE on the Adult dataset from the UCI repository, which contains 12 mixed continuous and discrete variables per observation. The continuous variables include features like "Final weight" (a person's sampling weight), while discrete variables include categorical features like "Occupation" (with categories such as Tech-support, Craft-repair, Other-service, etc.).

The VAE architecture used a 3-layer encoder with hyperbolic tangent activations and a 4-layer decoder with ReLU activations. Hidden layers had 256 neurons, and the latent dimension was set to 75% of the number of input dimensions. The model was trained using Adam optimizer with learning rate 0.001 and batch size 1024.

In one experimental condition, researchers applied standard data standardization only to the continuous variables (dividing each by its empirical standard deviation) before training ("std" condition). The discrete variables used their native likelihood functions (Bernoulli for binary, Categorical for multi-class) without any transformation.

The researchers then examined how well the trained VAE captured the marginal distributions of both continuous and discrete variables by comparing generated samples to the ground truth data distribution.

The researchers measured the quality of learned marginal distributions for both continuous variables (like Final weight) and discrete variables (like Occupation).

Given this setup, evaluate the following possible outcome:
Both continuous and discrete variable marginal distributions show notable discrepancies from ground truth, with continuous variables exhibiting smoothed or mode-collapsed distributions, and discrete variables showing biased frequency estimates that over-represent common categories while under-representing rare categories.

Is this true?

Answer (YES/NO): NO